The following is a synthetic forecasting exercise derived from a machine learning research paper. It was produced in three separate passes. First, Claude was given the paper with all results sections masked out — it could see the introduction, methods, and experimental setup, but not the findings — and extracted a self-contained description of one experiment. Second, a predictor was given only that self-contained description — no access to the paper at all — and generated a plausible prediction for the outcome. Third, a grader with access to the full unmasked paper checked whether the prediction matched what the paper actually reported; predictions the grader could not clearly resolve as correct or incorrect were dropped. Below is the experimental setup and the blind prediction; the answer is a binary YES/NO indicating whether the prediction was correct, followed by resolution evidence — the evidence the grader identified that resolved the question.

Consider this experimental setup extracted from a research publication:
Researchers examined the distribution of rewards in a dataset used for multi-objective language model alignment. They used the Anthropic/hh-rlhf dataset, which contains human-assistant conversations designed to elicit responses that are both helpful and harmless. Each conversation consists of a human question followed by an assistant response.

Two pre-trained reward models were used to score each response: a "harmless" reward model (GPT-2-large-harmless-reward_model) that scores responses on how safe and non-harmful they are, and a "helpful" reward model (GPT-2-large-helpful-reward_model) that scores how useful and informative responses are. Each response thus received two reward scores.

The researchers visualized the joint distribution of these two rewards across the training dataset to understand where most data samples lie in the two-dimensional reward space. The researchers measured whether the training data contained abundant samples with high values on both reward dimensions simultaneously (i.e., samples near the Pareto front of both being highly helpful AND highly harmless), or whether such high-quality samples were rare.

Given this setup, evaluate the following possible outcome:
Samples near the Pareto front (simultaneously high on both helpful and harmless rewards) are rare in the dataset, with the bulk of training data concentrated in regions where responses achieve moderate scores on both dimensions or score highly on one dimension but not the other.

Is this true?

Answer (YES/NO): YES